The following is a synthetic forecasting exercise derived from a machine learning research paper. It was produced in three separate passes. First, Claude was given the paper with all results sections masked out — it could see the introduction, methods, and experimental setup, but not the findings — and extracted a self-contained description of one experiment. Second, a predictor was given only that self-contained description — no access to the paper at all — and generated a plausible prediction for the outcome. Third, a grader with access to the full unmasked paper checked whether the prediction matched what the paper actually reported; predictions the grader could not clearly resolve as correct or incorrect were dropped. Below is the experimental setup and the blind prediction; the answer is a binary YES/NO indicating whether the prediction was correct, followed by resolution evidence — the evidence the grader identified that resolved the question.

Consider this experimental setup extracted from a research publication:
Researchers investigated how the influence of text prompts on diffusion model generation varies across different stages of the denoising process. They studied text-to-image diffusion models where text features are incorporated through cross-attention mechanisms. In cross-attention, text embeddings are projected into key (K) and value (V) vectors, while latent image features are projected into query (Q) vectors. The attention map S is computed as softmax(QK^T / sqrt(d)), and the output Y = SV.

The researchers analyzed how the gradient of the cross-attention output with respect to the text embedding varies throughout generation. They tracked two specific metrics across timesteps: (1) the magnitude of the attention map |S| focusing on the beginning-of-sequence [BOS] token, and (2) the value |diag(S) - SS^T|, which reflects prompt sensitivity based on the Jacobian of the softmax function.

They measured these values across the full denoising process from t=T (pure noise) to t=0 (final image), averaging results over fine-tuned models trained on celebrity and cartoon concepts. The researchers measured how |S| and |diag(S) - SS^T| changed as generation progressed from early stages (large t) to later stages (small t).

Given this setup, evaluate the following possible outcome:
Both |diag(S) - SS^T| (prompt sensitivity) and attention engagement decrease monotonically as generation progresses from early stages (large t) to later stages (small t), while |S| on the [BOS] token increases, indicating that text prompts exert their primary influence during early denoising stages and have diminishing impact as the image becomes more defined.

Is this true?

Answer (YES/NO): YES